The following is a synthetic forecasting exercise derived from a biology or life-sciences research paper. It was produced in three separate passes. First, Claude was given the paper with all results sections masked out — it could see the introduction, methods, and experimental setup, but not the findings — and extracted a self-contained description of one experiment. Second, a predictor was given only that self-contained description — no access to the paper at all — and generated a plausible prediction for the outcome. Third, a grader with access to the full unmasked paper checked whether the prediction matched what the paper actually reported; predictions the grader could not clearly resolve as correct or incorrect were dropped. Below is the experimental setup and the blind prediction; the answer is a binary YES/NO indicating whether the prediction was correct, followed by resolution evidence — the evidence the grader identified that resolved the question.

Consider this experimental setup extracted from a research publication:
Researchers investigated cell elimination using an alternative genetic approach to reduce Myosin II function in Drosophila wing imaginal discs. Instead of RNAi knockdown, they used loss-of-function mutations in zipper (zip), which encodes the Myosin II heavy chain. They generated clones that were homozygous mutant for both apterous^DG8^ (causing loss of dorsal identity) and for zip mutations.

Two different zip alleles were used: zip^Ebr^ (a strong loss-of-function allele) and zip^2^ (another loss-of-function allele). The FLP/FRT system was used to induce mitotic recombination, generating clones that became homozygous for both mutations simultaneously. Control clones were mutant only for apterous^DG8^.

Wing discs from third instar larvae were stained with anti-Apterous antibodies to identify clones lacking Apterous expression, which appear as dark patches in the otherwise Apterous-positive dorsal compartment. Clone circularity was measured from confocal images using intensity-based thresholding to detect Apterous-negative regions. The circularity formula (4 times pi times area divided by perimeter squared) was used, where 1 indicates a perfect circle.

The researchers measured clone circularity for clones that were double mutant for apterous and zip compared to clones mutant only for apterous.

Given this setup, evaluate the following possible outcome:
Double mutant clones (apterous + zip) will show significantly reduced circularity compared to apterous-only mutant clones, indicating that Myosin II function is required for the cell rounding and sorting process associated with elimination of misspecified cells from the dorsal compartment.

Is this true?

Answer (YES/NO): NO